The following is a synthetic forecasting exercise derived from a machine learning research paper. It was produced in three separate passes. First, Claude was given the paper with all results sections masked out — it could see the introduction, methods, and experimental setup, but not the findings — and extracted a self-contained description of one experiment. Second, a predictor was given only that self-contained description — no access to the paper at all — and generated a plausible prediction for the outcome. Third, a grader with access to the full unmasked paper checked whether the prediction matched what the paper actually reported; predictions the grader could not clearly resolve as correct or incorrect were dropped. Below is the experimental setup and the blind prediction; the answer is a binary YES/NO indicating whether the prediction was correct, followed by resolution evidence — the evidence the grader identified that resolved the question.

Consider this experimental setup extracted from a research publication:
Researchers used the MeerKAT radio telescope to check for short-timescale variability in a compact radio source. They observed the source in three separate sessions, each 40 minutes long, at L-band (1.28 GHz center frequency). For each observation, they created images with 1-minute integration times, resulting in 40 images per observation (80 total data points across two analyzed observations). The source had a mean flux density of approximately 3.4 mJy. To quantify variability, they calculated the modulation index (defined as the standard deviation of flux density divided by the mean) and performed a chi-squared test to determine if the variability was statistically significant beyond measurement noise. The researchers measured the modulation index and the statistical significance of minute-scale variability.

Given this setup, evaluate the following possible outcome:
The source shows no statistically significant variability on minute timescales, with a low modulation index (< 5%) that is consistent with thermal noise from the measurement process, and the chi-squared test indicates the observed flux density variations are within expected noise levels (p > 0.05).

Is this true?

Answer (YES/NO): NO